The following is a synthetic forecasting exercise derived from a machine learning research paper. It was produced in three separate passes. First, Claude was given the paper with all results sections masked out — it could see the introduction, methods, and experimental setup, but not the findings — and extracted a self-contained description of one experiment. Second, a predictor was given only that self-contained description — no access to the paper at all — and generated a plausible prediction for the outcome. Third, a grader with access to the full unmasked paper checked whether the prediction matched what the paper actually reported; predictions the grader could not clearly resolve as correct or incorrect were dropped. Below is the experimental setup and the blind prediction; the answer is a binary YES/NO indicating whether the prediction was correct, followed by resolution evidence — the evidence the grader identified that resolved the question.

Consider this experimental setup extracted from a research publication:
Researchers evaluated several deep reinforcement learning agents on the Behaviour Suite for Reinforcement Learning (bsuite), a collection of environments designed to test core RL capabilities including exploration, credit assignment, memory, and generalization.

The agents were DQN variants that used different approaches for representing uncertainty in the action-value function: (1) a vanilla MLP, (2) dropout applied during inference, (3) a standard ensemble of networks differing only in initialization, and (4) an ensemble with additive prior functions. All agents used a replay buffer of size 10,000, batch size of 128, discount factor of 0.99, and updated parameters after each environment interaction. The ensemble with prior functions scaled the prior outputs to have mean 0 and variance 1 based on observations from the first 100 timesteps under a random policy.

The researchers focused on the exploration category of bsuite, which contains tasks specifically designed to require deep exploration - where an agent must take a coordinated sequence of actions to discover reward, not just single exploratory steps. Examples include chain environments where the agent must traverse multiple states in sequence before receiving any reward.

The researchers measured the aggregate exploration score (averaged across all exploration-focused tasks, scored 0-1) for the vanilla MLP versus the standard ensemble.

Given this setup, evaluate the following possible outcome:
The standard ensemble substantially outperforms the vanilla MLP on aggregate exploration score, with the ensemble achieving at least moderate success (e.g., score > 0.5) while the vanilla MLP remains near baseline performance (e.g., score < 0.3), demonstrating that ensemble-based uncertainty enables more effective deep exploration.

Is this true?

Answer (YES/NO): NO